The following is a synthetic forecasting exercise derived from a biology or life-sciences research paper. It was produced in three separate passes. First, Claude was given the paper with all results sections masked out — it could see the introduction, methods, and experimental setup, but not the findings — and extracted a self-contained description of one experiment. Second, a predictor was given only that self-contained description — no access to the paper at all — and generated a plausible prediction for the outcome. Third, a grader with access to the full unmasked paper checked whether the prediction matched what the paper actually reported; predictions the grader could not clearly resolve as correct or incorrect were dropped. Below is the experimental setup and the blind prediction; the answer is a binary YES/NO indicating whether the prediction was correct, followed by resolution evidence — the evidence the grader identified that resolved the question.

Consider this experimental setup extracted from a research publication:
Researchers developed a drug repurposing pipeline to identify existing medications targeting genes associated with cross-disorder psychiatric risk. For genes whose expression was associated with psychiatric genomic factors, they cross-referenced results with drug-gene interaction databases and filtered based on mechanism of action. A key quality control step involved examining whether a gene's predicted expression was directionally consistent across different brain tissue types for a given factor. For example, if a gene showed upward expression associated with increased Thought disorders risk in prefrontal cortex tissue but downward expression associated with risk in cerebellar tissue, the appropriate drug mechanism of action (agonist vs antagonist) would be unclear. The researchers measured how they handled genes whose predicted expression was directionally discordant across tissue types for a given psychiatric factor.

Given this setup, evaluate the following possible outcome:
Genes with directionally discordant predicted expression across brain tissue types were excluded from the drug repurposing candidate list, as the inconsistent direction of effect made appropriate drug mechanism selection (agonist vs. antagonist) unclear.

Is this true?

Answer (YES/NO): YES